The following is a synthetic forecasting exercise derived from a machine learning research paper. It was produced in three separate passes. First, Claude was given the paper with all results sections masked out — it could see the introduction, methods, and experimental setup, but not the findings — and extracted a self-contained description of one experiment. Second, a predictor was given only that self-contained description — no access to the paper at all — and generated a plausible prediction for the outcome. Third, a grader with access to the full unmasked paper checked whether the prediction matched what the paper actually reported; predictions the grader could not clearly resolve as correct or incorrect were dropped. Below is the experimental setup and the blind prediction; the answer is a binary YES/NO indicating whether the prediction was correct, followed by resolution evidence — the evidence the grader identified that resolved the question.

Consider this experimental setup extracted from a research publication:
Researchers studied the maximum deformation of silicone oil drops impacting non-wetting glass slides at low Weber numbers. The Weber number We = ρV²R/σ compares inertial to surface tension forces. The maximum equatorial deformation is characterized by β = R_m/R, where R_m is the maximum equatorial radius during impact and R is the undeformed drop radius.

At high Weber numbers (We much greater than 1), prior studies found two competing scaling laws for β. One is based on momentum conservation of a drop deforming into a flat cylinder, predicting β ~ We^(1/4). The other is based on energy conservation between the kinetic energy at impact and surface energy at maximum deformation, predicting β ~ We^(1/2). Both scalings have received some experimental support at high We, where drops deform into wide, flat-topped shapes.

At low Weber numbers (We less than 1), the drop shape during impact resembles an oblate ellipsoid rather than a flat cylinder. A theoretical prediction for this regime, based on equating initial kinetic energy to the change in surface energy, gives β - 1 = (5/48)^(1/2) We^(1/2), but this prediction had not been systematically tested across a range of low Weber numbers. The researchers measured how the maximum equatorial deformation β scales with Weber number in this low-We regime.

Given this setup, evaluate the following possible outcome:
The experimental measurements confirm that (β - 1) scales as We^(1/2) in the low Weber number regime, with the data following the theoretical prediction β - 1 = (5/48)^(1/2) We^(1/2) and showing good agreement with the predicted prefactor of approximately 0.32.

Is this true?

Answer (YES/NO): YES